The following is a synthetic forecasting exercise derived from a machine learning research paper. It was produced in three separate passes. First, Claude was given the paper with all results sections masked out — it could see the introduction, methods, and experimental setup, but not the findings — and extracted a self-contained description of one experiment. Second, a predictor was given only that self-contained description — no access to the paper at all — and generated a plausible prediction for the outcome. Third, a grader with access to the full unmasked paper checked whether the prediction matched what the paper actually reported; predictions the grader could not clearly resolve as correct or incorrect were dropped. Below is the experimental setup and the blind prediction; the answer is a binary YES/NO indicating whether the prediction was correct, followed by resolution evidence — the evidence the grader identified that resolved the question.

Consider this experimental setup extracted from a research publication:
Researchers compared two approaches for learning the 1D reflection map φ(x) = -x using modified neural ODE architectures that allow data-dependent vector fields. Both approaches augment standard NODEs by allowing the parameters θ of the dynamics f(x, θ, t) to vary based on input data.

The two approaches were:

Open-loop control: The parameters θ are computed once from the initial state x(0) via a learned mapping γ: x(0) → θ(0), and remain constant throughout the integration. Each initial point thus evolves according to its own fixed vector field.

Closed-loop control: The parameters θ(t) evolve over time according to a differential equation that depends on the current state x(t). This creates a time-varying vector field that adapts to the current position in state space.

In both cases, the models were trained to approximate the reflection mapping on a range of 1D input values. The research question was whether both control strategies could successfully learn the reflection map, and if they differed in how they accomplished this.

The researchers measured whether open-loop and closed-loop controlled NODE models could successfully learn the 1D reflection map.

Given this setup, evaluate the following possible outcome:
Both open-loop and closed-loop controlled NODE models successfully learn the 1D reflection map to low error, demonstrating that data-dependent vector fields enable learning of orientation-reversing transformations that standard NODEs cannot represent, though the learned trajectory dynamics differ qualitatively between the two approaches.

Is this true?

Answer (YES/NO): YES